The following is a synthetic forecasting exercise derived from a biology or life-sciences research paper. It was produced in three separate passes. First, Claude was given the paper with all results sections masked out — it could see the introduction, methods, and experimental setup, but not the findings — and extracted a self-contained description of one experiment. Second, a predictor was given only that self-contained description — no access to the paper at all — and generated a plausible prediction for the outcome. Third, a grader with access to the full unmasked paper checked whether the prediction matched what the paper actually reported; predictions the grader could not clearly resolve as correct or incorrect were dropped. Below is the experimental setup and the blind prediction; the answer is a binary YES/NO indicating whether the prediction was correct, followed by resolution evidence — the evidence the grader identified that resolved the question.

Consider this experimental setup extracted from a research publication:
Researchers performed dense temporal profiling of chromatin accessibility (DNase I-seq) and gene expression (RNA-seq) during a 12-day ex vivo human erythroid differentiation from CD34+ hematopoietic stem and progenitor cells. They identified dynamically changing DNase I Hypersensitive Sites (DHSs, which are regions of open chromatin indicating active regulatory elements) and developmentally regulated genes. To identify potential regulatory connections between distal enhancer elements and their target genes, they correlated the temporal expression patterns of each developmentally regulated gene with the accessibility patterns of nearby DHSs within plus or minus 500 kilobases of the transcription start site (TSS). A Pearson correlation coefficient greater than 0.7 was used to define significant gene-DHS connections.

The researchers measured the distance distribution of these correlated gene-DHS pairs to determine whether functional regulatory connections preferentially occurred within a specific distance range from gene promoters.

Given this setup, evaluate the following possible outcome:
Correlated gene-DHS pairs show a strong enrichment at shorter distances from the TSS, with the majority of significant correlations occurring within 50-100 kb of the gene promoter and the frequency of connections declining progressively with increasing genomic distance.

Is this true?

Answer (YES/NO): NO